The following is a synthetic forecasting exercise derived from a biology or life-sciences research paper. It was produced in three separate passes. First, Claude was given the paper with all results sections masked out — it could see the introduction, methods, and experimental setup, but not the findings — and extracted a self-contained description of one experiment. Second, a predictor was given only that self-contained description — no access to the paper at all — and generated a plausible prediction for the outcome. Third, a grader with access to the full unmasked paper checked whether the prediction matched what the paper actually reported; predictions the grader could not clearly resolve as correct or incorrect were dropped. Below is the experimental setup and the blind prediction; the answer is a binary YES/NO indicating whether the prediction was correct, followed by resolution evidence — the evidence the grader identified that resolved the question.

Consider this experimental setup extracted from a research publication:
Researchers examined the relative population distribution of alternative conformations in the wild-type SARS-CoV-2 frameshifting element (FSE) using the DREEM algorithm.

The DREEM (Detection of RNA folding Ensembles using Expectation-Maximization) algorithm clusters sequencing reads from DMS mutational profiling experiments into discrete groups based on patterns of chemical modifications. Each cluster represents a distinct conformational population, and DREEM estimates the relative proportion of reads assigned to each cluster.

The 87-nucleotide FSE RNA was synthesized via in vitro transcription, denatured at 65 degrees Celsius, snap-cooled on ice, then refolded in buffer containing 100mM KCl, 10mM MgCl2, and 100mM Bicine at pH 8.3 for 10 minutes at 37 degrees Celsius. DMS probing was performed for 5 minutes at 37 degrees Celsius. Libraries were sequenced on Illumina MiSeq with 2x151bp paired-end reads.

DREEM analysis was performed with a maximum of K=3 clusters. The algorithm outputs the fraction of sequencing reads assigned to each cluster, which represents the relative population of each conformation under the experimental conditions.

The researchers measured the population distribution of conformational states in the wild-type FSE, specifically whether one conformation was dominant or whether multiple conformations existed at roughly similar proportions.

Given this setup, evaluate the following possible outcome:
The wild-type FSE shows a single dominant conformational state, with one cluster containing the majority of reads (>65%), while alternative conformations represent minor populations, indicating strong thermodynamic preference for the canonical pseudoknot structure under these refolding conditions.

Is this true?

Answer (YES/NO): YES